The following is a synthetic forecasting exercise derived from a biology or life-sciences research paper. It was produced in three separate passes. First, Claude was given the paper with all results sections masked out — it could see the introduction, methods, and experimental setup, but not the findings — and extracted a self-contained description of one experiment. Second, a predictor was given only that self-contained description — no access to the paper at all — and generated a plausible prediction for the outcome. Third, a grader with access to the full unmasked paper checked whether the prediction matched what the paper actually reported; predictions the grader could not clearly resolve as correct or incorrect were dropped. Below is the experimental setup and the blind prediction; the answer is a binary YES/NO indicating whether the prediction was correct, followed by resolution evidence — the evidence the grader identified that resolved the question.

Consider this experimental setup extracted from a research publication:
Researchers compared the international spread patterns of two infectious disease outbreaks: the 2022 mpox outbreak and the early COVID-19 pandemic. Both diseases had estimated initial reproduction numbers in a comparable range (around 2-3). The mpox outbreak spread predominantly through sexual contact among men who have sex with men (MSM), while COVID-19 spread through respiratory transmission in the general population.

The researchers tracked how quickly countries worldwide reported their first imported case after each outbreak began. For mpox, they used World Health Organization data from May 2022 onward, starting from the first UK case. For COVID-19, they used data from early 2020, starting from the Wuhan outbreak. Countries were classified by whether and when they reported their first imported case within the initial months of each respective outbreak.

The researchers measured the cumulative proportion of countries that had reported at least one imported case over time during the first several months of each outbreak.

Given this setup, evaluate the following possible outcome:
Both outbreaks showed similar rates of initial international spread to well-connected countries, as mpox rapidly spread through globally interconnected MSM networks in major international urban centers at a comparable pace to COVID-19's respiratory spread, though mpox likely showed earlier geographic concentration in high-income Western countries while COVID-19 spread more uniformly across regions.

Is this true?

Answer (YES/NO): NO